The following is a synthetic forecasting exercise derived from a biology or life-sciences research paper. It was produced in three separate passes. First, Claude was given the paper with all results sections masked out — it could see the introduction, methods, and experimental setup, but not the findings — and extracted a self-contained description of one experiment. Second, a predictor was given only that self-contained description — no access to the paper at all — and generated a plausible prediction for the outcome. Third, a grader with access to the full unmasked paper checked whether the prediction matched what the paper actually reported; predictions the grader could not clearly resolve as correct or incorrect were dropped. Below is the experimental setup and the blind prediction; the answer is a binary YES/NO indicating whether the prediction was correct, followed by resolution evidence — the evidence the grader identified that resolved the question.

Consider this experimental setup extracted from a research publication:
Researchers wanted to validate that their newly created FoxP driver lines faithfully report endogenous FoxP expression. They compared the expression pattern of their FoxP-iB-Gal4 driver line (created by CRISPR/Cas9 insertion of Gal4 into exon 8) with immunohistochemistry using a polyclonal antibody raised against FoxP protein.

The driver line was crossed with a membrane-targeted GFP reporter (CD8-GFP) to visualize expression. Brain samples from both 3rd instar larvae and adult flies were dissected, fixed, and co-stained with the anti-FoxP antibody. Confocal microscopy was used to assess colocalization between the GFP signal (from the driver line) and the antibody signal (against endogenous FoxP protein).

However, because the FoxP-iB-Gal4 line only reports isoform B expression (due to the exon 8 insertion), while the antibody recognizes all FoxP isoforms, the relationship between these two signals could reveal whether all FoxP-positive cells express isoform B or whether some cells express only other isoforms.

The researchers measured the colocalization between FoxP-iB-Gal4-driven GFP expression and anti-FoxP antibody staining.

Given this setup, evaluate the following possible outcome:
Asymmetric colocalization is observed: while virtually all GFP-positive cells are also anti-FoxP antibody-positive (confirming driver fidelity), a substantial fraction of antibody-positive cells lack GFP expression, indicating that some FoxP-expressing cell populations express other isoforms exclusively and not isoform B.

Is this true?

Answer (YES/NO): YES